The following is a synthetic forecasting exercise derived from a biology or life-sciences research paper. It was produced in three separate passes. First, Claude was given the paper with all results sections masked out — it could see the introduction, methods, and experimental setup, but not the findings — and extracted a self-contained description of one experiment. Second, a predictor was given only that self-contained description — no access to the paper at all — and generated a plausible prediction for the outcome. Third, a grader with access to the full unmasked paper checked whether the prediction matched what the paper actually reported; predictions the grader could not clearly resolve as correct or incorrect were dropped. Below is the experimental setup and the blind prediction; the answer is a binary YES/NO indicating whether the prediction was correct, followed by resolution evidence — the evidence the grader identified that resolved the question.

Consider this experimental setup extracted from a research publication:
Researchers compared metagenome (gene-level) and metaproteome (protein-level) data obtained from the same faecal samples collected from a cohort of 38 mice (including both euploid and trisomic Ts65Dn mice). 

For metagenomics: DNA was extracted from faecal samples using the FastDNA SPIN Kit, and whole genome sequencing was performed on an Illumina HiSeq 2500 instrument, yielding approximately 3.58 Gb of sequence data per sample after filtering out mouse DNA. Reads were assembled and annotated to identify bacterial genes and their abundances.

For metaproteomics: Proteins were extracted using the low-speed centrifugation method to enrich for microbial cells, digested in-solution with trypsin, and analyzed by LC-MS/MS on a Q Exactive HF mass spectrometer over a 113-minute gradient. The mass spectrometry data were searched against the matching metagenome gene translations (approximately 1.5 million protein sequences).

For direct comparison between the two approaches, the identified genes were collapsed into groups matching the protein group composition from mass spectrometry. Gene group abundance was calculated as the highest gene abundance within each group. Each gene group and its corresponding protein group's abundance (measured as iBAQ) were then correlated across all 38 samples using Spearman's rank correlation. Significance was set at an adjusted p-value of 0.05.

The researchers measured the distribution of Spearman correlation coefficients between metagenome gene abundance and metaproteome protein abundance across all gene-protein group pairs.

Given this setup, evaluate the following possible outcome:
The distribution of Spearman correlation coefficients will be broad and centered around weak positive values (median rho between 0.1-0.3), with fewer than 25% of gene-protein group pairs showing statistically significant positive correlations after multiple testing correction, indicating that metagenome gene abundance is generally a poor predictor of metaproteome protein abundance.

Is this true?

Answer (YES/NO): NO